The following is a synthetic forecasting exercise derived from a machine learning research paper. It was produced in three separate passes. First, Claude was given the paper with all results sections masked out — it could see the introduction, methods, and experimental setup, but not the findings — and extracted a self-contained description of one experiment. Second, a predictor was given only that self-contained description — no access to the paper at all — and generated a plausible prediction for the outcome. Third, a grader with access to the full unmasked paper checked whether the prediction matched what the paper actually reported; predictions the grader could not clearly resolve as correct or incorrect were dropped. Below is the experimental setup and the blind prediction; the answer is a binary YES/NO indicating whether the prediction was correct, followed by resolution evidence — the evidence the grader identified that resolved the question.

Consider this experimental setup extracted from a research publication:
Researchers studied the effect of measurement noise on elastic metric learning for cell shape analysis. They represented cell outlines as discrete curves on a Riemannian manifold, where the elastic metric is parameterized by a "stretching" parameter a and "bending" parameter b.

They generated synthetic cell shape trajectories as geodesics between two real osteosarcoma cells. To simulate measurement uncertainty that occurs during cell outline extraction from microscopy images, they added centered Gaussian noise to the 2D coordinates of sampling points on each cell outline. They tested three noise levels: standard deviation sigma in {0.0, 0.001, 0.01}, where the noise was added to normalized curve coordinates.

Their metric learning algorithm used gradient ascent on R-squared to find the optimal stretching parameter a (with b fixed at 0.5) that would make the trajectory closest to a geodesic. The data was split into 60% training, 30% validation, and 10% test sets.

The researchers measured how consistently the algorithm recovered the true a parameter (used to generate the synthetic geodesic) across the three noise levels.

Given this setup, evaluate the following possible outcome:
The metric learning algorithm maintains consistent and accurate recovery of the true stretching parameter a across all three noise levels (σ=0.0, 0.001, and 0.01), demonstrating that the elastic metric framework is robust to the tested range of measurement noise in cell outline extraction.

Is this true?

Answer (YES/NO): NO